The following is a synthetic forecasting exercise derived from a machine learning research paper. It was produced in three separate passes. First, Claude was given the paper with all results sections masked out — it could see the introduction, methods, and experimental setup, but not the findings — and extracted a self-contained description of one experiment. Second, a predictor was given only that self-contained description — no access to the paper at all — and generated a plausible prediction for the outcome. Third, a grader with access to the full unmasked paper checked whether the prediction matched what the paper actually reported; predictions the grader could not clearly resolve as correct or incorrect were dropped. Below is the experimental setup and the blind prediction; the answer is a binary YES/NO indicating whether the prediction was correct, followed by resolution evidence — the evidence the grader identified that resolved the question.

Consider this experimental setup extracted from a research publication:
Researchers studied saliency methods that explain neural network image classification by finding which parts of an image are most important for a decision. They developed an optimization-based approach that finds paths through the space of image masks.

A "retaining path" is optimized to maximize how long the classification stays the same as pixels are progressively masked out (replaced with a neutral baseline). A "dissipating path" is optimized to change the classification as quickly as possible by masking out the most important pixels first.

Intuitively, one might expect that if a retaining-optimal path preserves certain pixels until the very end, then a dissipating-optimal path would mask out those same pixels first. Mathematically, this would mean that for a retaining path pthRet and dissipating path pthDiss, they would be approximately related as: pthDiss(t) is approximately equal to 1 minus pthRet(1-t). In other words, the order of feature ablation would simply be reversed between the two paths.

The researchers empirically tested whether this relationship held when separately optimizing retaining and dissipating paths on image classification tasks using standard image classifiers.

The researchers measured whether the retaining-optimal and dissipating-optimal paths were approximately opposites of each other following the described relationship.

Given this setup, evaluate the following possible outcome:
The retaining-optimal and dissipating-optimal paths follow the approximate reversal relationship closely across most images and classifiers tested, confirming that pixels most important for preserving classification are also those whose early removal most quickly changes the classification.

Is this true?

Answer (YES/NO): NO